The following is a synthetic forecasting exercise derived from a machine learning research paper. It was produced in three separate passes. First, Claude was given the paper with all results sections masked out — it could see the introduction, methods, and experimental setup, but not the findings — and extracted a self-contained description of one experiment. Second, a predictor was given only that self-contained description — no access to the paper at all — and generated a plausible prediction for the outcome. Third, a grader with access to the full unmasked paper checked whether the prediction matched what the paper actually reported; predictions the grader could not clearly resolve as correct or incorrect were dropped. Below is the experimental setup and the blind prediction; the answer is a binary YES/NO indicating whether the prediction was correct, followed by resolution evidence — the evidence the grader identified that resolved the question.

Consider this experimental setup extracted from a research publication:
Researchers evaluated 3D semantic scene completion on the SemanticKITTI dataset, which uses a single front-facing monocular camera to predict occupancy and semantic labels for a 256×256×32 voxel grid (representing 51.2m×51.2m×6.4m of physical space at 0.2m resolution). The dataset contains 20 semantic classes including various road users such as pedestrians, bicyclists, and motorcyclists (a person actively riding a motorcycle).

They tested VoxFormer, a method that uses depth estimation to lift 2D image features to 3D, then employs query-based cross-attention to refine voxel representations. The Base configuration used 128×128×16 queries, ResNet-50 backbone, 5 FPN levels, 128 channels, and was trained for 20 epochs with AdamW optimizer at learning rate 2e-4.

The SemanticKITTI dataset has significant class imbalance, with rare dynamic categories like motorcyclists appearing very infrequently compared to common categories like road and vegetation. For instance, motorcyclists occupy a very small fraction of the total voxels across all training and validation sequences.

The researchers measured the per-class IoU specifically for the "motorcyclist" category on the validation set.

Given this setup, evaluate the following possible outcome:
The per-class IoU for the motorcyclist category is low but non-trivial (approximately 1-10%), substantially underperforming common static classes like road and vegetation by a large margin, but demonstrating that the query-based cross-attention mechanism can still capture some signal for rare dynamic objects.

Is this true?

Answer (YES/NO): NO